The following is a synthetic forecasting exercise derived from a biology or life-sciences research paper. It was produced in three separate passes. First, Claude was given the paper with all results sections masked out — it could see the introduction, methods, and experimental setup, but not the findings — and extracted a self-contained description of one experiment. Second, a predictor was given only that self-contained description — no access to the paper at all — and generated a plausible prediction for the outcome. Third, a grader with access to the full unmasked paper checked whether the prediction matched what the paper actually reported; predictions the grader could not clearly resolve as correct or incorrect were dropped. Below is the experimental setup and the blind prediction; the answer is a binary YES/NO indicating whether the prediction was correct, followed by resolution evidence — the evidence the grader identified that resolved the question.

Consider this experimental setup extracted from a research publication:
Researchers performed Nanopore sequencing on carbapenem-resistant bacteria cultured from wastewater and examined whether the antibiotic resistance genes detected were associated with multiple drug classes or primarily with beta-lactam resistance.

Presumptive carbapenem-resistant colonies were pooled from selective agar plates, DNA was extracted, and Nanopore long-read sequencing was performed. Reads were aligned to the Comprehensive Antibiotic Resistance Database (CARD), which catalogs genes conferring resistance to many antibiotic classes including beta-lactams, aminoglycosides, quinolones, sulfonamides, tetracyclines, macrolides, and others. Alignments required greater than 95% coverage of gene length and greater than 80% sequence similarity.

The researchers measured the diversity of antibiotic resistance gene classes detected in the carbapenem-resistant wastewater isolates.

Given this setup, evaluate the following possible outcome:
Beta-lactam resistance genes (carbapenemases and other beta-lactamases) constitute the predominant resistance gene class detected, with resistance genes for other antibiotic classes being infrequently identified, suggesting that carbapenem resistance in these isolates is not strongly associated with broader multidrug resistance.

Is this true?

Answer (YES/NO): NO